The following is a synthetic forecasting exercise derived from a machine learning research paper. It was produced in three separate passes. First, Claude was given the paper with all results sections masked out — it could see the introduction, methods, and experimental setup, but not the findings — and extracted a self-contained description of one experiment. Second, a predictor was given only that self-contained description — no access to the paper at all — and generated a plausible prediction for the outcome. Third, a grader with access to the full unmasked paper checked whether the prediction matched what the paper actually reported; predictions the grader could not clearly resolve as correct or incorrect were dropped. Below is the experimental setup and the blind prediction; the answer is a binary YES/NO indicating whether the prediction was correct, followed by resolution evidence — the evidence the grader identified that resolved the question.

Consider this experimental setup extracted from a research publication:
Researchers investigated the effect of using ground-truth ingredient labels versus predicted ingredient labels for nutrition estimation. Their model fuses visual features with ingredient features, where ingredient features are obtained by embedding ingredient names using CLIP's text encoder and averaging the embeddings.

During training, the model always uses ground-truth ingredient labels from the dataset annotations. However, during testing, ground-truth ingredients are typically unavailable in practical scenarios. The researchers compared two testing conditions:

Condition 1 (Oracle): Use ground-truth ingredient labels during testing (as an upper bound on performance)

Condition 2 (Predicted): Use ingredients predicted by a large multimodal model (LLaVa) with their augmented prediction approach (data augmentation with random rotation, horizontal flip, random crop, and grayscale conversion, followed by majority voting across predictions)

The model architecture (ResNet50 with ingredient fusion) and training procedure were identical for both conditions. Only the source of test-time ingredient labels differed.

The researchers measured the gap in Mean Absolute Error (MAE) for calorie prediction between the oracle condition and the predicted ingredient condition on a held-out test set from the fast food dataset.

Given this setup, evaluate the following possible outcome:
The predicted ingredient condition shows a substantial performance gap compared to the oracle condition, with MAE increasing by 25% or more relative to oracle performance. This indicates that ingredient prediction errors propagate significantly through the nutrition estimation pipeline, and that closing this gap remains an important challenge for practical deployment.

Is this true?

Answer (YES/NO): YES